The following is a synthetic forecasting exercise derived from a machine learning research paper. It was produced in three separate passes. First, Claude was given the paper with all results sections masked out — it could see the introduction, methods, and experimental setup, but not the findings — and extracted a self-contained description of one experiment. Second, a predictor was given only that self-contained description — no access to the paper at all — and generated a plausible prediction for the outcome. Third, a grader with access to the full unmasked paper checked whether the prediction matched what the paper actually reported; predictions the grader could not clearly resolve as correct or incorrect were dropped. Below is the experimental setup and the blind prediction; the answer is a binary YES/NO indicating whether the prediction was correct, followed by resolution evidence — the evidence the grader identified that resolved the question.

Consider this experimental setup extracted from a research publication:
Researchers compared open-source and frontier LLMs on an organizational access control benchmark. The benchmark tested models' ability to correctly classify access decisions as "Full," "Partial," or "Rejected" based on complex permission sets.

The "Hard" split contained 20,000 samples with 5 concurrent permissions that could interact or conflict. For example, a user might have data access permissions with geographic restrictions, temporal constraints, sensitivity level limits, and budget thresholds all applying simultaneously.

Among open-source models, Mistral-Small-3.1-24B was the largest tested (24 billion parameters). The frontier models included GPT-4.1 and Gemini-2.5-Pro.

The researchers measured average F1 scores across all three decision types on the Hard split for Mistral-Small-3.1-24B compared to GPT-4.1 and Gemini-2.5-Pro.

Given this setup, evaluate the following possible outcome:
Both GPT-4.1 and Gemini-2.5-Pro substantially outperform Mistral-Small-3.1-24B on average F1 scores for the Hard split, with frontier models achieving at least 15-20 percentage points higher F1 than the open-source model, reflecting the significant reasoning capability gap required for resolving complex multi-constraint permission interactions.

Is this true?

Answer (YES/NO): NO